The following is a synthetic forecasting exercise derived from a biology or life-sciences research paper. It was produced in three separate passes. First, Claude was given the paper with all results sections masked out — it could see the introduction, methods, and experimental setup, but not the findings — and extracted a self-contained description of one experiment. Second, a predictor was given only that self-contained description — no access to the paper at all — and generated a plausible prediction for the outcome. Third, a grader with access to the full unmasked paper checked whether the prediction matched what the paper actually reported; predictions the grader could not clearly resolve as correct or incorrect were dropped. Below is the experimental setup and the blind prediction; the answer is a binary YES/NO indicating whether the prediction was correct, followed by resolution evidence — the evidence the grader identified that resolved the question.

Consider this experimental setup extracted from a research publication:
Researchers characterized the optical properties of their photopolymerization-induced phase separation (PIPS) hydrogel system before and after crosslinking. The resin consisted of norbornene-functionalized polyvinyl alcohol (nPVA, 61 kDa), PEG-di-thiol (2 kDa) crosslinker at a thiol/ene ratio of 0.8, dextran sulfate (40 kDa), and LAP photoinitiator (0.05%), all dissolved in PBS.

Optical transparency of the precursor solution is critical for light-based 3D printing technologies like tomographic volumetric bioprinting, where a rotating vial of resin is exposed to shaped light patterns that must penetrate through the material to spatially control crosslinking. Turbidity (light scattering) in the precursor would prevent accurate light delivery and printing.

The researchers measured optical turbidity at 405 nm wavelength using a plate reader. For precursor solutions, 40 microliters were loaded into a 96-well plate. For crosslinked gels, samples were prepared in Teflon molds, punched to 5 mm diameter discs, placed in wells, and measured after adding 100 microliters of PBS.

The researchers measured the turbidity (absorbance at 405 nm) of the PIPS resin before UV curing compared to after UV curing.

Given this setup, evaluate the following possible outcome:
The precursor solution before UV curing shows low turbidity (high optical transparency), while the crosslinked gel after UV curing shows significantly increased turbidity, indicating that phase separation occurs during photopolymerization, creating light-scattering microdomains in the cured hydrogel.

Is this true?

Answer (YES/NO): YES